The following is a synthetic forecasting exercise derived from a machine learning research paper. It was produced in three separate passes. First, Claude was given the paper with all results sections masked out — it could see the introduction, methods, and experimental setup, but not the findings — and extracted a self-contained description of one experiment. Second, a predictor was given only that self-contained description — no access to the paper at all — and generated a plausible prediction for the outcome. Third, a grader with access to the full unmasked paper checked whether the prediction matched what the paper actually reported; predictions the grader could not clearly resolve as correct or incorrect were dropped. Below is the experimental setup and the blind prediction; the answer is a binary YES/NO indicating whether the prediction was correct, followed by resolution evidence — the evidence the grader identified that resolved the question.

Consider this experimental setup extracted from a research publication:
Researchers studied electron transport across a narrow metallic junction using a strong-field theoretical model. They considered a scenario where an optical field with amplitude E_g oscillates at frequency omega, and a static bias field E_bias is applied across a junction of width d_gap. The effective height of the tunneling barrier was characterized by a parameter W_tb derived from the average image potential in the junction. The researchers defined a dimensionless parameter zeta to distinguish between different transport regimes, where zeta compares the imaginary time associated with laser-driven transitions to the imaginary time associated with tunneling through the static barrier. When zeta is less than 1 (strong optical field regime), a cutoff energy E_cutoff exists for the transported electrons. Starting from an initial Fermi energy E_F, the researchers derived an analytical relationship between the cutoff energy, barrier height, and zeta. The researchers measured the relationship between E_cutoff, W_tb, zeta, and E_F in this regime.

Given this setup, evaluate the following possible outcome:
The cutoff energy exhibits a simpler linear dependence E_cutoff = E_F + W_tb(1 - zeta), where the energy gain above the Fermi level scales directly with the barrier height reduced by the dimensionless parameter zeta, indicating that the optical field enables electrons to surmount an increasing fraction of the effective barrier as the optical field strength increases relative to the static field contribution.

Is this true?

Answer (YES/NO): NO